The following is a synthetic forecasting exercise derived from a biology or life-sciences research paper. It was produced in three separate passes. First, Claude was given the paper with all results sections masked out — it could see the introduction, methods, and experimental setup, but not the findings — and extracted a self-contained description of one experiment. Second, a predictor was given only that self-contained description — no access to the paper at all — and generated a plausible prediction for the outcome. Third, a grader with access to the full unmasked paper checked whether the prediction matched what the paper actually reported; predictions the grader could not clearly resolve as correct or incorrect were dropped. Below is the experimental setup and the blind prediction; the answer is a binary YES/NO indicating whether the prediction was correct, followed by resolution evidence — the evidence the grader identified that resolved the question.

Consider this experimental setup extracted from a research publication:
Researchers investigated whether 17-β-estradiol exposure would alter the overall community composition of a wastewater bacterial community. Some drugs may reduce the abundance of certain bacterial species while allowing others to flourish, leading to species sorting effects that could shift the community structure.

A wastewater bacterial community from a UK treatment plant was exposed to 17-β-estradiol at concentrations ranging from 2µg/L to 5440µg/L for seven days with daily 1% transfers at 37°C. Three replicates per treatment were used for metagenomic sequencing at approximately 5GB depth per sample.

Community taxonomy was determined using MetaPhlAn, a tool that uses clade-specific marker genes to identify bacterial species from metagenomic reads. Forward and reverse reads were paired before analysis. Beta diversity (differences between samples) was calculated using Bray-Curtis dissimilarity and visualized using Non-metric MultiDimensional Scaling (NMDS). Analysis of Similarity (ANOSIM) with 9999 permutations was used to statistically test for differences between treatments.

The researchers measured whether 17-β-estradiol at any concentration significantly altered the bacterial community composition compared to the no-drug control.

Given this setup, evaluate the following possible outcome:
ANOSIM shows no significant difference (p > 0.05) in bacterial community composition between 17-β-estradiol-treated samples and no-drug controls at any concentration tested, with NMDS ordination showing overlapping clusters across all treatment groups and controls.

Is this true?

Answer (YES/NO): YES